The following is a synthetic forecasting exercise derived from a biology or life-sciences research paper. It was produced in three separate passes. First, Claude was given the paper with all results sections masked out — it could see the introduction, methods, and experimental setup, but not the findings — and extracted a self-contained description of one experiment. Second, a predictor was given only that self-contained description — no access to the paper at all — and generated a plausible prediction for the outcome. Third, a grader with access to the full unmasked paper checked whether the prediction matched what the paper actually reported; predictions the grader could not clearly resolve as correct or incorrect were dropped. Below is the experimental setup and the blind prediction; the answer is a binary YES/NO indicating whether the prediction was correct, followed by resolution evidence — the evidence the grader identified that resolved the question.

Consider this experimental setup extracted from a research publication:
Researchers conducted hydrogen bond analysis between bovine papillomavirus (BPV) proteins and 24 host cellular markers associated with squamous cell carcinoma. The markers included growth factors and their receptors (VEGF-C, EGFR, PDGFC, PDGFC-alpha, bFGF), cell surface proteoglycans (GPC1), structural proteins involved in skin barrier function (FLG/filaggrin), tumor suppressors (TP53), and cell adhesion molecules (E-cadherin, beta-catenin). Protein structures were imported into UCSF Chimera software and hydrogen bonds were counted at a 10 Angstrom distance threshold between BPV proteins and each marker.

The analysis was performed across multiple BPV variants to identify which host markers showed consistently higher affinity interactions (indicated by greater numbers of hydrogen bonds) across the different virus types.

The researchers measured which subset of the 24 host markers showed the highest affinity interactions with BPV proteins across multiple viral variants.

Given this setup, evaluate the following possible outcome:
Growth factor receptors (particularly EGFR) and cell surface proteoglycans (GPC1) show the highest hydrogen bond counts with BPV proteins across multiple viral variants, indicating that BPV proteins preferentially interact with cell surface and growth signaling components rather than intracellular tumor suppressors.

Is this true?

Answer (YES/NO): YES